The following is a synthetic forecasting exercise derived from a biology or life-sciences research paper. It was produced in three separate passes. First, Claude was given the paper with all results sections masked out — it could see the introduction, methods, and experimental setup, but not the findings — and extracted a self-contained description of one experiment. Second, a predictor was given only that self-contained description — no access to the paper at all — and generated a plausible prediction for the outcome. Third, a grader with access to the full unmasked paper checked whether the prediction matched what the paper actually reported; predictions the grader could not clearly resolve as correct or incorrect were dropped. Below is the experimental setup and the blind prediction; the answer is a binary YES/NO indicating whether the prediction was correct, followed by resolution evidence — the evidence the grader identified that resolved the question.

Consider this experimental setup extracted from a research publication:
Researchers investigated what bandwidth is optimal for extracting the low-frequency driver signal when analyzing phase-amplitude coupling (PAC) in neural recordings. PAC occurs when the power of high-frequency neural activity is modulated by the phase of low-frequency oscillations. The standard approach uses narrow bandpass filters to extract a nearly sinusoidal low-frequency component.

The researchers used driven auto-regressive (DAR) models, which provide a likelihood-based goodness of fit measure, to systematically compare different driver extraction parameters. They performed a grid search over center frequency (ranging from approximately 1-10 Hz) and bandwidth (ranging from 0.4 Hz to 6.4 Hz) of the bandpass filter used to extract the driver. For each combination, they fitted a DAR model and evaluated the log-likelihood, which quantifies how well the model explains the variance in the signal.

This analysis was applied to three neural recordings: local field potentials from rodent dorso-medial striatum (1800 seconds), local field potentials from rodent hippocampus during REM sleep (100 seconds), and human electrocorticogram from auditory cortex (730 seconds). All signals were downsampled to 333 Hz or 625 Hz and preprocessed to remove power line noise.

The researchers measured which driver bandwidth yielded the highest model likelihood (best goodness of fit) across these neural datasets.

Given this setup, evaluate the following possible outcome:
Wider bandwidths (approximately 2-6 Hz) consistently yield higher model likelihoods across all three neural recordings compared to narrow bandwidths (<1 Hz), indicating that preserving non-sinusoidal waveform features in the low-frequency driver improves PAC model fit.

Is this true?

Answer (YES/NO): YES